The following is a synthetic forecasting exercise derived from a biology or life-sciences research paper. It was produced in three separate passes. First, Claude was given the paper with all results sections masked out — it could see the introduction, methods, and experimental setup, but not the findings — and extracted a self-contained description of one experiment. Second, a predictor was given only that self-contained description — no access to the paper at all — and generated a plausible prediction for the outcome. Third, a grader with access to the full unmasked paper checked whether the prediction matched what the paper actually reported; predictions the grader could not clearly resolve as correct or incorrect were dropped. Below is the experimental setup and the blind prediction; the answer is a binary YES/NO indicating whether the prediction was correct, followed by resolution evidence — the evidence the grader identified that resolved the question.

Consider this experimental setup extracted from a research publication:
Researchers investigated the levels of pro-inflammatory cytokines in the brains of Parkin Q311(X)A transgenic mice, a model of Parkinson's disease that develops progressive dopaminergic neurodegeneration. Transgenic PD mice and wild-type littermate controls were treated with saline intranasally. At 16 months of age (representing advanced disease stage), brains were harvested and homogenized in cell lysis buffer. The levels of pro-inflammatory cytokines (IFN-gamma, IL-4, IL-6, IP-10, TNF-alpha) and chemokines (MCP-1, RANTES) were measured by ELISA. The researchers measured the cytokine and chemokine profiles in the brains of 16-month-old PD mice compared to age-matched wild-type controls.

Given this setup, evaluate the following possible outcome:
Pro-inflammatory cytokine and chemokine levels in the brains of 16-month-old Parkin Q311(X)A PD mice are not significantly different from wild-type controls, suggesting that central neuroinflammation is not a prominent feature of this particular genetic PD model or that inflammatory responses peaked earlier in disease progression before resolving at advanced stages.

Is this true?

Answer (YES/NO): NO